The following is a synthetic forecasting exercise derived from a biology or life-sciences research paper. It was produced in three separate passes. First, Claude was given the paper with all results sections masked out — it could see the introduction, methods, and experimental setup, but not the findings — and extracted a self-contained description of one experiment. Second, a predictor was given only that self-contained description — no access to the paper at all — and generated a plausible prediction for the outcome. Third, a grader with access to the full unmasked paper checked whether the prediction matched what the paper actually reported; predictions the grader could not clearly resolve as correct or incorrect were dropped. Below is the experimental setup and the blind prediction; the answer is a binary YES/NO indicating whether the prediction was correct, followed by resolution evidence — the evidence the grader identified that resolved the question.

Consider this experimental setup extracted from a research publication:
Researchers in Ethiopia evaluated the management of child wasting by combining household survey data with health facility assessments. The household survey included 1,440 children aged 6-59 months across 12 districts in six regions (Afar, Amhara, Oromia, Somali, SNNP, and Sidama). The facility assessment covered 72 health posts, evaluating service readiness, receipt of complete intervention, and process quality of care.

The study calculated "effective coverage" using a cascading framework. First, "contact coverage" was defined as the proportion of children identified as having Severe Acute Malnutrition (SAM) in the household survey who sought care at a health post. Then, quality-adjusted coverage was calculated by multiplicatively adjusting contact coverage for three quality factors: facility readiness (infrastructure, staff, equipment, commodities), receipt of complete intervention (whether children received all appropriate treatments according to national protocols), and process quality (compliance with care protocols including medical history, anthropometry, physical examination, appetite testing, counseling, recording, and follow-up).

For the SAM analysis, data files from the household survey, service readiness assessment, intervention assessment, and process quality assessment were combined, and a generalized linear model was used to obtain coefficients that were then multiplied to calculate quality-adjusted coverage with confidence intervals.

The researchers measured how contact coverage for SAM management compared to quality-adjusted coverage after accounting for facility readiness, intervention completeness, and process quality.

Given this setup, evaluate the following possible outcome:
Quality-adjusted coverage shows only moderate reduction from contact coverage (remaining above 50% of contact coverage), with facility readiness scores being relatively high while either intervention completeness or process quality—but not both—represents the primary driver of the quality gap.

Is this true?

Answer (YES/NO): NO